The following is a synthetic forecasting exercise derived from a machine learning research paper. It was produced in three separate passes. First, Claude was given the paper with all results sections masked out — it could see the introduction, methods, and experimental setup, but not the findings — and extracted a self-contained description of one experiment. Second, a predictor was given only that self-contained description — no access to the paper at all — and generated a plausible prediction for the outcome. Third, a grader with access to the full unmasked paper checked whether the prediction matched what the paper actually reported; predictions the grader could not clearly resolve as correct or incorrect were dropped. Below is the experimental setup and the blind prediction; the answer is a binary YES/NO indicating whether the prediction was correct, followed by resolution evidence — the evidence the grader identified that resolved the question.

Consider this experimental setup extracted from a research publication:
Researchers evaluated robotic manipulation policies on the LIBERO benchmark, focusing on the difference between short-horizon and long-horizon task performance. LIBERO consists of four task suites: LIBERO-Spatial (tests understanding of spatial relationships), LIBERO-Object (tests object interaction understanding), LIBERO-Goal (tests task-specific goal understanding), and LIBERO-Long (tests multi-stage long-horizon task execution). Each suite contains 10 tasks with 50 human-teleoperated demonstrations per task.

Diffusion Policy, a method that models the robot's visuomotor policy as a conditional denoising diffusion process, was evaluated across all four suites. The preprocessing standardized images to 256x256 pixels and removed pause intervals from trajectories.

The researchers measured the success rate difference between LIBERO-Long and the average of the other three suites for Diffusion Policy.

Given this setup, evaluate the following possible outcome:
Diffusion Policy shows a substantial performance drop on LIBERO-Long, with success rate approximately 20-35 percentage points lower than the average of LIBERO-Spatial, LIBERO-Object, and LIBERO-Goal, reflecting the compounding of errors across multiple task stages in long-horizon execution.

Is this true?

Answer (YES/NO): YES